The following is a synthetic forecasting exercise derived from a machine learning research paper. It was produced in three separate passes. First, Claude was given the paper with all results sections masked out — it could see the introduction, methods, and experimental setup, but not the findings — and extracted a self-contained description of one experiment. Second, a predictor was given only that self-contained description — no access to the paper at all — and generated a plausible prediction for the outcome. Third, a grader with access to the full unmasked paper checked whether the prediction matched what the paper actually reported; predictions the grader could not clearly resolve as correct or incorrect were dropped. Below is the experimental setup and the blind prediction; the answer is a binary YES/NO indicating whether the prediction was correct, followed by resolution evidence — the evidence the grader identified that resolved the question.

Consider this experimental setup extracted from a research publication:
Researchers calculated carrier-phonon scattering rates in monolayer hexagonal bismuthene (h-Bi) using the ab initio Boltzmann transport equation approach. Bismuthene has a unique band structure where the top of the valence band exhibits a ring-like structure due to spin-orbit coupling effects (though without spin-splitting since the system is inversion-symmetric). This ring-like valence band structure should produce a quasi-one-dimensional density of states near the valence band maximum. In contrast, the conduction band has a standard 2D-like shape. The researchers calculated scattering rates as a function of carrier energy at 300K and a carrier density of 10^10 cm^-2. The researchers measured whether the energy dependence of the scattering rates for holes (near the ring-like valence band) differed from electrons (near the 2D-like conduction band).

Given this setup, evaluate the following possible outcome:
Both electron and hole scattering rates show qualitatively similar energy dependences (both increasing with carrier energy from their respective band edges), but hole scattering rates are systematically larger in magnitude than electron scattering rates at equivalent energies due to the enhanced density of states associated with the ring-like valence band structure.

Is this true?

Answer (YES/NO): NO